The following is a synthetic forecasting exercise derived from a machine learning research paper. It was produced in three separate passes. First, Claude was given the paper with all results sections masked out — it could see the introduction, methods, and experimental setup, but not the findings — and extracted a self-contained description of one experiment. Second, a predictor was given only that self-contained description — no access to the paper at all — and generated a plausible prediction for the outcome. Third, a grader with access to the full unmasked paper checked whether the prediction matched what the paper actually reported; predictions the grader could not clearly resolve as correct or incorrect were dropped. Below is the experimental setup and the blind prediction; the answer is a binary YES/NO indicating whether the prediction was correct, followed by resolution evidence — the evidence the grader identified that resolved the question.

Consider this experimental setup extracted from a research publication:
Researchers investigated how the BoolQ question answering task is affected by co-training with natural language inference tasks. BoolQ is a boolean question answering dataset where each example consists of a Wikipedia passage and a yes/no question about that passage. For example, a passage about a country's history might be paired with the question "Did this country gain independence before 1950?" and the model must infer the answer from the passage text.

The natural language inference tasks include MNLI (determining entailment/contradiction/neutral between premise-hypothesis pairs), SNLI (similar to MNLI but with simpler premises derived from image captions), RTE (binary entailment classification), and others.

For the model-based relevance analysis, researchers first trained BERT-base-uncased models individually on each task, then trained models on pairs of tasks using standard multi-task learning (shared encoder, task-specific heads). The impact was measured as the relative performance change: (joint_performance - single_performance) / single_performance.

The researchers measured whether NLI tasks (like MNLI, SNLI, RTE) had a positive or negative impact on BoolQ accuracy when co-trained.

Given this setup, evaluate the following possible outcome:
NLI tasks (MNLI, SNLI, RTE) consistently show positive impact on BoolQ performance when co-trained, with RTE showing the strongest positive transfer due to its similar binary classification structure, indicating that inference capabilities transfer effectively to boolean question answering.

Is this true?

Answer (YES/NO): NO